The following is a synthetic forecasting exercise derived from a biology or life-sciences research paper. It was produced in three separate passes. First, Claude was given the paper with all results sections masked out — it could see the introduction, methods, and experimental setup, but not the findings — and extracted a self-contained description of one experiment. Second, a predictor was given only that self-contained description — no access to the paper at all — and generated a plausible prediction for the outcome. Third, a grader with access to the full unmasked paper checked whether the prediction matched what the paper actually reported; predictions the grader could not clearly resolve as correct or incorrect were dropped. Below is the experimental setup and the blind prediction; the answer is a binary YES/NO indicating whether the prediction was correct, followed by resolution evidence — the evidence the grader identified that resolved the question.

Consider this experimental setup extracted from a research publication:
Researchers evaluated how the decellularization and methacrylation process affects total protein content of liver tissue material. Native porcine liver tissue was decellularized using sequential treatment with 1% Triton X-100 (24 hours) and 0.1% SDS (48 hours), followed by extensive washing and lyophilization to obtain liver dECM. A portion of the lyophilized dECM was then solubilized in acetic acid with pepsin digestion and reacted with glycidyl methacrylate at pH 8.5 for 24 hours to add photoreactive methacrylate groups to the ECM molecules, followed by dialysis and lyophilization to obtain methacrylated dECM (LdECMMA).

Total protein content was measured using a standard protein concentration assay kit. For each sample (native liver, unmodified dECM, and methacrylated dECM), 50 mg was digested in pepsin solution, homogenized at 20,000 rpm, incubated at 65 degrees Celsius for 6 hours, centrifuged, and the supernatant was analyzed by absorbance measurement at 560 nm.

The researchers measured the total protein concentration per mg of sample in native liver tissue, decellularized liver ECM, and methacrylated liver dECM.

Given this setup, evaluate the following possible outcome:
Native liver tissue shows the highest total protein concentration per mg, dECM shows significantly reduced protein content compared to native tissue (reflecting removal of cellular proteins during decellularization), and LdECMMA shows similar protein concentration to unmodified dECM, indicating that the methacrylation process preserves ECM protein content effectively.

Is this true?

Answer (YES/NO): NO